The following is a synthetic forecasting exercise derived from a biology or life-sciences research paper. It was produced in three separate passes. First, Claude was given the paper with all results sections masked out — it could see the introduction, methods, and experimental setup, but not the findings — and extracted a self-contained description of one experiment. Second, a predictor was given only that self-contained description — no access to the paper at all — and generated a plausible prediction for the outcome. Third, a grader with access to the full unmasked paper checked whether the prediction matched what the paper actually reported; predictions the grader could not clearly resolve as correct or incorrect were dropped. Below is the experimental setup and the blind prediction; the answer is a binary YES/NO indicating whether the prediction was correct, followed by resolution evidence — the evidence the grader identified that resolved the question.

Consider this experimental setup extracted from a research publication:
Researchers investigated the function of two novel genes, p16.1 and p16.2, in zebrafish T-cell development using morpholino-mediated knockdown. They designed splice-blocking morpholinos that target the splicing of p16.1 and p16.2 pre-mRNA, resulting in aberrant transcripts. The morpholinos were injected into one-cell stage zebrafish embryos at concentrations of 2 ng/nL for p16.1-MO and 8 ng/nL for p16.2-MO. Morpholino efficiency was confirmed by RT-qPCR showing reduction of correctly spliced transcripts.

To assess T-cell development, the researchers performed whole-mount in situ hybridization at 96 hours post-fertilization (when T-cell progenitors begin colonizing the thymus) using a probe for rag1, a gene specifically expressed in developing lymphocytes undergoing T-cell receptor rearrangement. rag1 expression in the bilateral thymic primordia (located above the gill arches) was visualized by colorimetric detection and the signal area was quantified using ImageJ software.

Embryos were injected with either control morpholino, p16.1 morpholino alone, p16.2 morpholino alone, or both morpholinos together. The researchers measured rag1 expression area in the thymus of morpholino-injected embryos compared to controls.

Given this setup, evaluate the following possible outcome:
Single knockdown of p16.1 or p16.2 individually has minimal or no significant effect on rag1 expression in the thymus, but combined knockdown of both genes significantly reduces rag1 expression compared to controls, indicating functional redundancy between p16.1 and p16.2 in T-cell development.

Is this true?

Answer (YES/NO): YES